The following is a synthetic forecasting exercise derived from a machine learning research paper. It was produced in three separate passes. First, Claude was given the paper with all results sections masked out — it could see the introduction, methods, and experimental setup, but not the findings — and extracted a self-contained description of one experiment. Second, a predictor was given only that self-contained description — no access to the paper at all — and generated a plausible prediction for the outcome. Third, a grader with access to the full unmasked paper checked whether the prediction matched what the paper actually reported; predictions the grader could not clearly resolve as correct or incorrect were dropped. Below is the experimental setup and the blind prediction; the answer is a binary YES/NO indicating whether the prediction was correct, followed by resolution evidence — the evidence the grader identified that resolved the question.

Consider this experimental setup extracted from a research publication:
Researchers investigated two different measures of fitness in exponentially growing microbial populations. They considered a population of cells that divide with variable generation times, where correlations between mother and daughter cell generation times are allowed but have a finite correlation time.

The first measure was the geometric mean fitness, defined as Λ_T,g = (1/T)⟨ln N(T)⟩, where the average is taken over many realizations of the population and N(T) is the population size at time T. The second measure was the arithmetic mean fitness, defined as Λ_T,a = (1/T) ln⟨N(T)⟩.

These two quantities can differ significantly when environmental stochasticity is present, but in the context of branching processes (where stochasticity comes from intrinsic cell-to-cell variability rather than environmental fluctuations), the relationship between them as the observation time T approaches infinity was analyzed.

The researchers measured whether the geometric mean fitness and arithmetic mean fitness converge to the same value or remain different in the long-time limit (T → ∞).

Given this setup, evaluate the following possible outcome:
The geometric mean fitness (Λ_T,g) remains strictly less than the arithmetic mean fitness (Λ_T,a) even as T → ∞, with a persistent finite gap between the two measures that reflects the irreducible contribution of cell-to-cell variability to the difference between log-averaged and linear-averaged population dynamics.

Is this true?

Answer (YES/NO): NO